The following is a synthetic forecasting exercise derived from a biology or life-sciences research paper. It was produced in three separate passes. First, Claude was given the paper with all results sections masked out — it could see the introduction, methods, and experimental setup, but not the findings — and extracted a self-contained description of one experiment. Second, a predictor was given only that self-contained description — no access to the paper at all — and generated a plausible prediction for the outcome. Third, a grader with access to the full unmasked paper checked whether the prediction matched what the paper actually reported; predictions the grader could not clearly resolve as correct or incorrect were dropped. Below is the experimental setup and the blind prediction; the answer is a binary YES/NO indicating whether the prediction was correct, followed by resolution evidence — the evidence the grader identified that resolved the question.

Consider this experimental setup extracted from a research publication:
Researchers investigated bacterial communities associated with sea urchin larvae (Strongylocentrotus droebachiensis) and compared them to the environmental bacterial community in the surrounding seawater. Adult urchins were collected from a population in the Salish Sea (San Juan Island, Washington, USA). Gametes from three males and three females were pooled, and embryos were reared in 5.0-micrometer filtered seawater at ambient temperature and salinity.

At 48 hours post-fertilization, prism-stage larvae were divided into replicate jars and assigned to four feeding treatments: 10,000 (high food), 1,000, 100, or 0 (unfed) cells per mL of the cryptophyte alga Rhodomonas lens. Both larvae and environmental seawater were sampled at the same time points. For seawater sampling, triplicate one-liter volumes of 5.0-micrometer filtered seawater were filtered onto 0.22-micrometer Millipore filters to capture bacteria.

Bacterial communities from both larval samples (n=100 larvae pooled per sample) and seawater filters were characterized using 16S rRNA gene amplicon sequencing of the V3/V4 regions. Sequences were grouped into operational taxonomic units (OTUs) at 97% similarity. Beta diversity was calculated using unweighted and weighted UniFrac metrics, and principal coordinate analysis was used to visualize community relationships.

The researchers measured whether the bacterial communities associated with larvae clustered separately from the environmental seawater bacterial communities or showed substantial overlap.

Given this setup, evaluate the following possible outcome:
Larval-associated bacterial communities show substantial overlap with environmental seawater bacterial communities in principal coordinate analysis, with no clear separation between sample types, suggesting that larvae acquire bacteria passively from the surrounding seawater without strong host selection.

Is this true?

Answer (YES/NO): NO